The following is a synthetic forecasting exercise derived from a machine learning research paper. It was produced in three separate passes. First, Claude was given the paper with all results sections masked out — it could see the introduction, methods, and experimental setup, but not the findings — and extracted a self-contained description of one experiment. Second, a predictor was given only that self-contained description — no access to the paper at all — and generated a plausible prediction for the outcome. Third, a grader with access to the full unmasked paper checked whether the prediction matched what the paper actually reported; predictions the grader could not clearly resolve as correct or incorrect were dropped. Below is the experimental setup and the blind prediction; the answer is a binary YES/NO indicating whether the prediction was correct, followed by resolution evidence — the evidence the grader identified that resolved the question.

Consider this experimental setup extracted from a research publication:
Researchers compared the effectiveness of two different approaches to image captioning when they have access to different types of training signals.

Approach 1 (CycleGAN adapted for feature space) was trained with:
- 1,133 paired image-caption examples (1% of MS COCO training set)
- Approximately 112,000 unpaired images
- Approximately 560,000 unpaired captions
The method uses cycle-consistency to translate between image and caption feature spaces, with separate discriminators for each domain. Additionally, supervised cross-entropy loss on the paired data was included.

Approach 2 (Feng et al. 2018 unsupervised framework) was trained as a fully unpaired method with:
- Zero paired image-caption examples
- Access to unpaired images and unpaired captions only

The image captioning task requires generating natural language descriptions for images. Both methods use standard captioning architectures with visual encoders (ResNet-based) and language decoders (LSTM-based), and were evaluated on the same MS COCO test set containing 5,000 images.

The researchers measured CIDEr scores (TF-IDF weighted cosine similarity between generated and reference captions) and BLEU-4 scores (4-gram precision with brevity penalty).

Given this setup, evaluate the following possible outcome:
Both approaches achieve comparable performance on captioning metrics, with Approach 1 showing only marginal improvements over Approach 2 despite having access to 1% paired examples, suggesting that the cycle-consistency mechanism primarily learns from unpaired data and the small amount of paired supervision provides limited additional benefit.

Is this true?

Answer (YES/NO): NO